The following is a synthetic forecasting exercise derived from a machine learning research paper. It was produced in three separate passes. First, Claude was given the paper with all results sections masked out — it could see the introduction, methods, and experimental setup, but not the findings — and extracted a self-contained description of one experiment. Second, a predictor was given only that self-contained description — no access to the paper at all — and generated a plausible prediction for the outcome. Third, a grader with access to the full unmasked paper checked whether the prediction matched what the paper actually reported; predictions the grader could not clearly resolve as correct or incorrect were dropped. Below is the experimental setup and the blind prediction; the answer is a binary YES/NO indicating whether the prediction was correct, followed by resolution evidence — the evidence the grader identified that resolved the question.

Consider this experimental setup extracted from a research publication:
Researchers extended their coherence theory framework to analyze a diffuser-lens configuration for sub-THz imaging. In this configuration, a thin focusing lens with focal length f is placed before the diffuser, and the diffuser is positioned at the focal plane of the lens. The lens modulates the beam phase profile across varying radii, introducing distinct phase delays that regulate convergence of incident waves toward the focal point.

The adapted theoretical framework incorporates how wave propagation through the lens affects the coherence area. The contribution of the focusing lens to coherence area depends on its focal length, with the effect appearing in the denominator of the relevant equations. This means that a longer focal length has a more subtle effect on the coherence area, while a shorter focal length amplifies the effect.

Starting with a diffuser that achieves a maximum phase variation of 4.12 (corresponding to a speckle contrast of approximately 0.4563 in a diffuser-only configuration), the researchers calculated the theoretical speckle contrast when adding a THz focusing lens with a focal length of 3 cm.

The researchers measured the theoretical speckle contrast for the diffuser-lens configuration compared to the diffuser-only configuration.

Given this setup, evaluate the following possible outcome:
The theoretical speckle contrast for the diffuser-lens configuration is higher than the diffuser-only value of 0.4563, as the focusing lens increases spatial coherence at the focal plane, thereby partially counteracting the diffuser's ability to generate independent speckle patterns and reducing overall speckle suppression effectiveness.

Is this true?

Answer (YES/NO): NO